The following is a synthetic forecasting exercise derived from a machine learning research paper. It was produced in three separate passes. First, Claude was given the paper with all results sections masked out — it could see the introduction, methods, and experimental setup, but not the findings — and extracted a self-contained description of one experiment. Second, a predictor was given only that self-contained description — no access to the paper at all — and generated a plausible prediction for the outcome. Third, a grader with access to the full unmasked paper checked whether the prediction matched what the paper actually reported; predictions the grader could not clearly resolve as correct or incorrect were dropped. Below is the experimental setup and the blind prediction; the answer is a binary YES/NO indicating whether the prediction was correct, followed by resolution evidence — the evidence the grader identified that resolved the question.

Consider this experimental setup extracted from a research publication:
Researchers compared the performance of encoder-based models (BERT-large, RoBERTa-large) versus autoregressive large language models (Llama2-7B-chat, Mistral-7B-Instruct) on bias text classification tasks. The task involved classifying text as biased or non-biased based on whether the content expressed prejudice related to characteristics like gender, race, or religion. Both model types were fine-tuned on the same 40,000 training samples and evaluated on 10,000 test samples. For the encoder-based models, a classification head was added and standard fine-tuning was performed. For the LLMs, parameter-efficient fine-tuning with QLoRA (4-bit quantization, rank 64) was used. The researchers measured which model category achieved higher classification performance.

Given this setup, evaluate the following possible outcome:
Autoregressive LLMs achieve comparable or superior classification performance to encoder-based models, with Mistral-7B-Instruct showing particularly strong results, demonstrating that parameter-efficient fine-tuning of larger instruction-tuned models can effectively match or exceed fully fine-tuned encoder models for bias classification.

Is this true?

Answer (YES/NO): NO